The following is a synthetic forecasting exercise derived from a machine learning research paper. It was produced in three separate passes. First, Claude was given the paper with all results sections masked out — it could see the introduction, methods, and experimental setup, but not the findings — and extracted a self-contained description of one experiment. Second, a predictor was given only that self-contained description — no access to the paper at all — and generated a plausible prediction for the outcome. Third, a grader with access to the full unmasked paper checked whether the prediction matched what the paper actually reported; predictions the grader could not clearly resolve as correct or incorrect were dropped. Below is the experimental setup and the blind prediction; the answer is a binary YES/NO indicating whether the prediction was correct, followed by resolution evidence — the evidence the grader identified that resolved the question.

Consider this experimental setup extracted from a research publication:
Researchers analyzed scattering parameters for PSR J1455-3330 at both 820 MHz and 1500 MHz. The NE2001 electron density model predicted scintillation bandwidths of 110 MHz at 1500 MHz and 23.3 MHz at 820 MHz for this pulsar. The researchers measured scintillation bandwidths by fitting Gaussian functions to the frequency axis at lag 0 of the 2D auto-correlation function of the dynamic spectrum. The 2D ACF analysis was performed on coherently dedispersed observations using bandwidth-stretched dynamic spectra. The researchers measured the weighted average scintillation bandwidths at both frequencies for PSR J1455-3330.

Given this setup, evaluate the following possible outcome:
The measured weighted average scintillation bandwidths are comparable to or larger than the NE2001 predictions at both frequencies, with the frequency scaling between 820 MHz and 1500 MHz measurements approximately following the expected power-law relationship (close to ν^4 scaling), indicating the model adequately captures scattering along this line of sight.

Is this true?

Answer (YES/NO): NO